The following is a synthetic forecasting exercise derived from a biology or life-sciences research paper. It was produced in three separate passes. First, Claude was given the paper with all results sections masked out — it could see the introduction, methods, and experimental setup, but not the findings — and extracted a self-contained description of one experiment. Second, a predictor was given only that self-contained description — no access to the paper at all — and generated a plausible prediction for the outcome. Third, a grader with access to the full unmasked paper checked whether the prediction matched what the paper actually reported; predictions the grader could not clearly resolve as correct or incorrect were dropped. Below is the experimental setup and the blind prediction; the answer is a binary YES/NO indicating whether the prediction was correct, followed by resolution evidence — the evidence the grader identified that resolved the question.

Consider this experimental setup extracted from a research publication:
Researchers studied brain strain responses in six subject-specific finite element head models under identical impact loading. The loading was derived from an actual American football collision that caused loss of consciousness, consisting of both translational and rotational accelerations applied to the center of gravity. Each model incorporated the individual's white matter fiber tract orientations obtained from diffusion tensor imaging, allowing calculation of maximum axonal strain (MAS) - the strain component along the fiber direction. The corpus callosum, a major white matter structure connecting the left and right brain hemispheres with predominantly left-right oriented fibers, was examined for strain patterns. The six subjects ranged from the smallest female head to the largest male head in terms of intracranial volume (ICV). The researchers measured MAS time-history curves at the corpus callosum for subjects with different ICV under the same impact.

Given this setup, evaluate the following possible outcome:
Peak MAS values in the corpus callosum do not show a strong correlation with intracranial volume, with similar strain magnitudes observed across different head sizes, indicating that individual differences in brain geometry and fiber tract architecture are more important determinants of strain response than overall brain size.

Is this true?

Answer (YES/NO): NO